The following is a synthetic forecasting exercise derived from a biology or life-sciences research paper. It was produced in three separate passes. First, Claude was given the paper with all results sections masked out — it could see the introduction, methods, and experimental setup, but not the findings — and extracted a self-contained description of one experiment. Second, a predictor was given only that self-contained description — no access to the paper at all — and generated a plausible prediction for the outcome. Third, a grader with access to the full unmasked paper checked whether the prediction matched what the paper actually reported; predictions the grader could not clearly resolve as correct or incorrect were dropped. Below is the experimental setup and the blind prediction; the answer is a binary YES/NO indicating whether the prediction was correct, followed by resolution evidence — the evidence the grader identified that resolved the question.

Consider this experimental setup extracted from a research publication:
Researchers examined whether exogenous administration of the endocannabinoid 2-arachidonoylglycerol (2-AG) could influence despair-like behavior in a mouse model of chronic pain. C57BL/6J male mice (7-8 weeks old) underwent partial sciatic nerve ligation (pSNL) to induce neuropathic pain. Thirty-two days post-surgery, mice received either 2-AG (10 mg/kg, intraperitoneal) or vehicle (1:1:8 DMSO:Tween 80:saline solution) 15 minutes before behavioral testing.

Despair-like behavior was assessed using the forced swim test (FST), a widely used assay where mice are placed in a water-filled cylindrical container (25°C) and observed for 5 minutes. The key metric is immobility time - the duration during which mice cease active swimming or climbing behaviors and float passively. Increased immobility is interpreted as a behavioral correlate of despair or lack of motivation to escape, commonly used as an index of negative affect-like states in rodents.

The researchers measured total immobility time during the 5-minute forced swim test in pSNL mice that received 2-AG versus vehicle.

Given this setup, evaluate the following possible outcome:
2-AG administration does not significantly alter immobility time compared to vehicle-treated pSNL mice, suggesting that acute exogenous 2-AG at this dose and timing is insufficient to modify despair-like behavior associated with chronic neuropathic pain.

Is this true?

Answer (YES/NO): NO